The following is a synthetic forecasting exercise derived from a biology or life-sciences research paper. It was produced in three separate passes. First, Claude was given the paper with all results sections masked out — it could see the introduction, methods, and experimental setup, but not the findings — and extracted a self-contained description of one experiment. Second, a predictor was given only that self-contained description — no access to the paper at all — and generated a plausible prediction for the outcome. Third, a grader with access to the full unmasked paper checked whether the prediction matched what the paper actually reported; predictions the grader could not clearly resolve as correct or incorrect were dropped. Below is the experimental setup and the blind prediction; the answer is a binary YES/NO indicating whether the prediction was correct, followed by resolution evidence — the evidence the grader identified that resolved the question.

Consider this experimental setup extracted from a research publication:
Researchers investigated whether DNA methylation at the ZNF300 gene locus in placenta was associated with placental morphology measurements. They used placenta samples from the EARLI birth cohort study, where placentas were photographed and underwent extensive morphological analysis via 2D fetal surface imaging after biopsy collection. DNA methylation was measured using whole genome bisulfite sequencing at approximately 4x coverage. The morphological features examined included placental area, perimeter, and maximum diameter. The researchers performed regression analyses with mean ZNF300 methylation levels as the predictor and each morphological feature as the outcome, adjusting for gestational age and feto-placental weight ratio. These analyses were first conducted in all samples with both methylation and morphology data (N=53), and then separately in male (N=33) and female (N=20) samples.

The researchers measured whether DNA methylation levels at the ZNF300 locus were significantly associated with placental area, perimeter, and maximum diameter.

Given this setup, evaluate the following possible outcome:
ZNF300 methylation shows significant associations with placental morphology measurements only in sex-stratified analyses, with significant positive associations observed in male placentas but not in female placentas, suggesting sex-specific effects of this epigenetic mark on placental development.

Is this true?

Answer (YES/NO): NO